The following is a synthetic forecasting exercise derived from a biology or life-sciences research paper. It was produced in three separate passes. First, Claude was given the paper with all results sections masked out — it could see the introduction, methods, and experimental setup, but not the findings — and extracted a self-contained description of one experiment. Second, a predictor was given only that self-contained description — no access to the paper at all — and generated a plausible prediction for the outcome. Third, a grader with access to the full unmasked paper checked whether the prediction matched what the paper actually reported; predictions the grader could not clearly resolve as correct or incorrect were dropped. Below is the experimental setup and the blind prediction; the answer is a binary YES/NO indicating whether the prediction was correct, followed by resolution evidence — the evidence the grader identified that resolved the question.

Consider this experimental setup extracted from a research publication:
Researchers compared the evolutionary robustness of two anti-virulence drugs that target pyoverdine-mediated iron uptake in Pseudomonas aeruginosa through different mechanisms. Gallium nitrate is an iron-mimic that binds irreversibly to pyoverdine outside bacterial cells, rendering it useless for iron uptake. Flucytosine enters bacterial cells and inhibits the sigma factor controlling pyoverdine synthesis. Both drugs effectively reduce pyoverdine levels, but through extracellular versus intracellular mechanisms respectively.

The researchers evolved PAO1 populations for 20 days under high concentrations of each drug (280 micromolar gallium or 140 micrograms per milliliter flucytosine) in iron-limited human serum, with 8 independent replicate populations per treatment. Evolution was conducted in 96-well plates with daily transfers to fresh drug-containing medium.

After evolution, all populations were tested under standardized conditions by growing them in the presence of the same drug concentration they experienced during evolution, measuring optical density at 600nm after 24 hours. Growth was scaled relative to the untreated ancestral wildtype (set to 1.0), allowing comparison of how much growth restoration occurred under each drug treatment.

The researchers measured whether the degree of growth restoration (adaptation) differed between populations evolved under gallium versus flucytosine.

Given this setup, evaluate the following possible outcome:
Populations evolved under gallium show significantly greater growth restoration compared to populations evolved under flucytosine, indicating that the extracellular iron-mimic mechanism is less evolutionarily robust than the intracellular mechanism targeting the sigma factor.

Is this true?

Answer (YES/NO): NO